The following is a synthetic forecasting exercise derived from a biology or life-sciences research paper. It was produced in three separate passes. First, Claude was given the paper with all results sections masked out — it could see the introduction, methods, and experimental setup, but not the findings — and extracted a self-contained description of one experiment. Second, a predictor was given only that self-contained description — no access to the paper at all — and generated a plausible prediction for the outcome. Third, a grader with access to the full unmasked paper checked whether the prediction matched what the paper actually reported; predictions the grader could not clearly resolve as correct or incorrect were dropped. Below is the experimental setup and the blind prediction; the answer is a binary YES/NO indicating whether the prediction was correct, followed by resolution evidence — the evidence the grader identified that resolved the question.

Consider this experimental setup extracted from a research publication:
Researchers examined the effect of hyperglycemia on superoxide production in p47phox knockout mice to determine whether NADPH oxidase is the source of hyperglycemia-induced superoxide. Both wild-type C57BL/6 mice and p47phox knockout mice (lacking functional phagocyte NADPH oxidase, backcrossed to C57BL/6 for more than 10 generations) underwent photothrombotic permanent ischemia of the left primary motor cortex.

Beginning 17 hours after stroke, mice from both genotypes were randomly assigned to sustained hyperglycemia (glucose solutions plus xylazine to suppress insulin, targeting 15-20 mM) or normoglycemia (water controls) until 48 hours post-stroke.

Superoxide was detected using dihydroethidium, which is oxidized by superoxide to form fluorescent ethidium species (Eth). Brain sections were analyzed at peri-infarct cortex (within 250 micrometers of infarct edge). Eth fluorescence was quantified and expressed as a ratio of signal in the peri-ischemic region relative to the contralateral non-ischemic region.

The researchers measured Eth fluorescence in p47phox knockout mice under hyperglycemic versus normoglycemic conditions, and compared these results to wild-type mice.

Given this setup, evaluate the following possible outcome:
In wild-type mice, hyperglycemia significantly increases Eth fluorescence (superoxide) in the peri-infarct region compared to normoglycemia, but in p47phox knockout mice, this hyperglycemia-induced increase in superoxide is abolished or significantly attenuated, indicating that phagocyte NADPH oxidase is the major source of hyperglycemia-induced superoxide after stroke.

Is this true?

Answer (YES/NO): YES